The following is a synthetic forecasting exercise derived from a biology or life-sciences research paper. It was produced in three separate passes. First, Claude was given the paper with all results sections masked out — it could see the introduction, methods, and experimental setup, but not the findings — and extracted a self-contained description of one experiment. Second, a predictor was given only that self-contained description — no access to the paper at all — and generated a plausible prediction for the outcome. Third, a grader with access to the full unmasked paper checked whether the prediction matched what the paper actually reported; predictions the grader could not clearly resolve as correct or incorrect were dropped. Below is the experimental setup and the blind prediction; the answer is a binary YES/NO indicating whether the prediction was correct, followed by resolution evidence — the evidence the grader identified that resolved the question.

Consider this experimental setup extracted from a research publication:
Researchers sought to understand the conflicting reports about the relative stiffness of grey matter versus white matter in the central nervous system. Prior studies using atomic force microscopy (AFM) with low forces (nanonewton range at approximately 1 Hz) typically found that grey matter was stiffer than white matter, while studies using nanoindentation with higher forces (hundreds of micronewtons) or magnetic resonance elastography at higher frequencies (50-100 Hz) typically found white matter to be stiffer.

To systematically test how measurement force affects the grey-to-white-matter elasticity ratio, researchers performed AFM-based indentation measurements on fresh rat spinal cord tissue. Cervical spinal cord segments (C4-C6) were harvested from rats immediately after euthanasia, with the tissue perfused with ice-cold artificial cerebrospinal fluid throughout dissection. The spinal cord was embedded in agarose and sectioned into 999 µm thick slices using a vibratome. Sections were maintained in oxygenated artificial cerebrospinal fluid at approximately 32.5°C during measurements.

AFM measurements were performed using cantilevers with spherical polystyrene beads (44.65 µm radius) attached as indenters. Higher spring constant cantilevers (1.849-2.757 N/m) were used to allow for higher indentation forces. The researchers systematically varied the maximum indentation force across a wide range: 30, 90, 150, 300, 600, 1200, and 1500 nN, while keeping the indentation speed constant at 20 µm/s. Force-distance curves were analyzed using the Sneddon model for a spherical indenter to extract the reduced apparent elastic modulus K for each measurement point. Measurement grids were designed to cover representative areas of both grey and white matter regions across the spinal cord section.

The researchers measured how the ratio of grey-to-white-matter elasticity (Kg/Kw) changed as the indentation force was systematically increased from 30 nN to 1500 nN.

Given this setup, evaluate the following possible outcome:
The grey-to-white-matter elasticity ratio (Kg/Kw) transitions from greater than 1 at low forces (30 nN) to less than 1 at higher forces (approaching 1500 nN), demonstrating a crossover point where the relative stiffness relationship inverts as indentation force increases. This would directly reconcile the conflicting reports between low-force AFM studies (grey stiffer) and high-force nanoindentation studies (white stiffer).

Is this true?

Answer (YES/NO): NO